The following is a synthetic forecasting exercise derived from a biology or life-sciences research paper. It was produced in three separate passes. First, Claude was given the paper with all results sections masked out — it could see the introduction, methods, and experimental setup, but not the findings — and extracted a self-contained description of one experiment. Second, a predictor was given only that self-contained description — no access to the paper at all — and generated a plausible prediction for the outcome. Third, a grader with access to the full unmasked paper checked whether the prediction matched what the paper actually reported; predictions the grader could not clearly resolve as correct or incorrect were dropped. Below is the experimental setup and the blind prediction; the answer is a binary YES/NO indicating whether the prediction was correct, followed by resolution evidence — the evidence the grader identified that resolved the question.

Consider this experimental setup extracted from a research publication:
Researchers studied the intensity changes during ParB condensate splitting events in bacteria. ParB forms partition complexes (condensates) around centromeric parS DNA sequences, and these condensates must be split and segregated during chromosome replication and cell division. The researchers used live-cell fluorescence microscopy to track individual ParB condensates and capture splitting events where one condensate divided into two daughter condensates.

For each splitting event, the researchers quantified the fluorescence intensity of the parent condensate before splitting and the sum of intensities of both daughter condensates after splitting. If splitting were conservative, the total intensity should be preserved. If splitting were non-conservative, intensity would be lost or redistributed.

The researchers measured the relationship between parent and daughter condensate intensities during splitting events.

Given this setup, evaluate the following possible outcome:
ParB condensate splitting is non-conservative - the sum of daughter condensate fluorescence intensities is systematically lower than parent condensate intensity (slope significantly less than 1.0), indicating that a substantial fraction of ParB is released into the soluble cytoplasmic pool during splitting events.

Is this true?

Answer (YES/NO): NO